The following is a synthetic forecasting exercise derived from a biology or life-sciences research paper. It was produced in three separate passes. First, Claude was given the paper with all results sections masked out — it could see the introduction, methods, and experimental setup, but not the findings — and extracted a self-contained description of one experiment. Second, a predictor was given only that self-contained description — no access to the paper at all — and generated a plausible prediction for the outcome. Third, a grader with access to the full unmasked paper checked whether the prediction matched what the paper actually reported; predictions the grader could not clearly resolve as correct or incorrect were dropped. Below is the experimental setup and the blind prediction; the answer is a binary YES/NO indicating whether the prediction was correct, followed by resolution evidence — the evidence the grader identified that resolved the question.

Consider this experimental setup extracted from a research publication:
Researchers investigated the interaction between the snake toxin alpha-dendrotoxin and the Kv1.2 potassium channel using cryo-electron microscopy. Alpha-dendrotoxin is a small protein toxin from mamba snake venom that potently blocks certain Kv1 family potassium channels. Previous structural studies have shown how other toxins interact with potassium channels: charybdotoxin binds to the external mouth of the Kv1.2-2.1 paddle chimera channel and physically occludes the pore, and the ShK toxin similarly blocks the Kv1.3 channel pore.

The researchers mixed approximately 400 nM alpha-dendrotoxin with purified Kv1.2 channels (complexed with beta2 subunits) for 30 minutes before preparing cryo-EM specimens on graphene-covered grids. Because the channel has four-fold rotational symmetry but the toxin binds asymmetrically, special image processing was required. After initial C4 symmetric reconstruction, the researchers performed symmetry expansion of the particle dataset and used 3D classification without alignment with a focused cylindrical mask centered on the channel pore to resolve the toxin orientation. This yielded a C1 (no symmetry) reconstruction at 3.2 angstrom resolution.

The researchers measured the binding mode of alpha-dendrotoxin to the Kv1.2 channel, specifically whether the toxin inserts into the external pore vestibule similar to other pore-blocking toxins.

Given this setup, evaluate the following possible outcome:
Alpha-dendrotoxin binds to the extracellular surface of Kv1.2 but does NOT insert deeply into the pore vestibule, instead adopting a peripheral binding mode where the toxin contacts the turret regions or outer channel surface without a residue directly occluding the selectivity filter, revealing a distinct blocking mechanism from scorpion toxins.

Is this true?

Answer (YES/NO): NO